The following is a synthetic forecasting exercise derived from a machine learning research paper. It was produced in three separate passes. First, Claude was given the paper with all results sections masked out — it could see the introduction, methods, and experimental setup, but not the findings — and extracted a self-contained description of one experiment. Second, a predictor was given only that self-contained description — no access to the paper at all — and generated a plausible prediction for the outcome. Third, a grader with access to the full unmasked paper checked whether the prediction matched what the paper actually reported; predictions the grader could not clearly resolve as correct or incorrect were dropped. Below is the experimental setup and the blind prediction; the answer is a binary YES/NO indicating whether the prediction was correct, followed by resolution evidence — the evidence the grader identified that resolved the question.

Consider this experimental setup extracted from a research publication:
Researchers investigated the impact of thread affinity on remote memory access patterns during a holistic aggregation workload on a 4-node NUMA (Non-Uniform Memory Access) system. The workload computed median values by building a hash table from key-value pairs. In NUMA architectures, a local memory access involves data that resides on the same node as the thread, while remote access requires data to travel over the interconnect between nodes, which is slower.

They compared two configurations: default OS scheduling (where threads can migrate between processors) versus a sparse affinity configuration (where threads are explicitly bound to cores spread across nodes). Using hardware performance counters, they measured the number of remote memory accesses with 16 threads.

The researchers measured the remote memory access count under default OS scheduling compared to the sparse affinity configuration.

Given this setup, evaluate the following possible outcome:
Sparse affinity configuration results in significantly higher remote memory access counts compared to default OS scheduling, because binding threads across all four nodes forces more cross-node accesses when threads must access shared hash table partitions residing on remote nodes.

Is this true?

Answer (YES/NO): NO